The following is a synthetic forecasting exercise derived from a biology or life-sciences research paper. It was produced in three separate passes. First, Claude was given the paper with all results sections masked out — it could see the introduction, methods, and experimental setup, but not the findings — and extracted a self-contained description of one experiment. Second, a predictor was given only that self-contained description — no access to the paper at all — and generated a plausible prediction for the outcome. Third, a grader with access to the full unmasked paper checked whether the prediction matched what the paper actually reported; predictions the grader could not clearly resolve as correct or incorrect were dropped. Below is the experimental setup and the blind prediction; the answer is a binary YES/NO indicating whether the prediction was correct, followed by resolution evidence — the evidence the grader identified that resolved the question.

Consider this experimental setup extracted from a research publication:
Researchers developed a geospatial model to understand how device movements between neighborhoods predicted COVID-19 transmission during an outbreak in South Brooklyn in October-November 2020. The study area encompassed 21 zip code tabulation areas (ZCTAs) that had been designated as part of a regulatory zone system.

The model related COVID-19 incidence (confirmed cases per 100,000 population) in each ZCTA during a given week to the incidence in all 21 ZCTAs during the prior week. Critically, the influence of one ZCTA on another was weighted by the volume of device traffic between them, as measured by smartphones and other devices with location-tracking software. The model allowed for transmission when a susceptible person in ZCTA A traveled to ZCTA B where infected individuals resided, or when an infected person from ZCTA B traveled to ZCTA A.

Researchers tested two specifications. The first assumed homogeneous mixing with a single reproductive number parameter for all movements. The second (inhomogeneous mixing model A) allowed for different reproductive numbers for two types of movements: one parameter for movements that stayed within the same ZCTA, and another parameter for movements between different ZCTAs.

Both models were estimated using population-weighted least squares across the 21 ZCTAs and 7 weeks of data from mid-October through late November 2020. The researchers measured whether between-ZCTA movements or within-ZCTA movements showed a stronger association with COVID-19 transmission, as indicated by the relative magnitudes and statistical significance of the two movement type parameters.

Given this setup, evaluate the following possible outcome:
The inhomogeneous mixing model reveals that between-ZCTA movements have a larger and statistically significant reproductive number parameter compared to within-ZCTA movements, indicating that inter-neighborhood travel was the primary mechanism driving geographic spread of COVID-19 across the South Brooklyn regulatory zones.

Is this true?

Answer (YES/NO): NO